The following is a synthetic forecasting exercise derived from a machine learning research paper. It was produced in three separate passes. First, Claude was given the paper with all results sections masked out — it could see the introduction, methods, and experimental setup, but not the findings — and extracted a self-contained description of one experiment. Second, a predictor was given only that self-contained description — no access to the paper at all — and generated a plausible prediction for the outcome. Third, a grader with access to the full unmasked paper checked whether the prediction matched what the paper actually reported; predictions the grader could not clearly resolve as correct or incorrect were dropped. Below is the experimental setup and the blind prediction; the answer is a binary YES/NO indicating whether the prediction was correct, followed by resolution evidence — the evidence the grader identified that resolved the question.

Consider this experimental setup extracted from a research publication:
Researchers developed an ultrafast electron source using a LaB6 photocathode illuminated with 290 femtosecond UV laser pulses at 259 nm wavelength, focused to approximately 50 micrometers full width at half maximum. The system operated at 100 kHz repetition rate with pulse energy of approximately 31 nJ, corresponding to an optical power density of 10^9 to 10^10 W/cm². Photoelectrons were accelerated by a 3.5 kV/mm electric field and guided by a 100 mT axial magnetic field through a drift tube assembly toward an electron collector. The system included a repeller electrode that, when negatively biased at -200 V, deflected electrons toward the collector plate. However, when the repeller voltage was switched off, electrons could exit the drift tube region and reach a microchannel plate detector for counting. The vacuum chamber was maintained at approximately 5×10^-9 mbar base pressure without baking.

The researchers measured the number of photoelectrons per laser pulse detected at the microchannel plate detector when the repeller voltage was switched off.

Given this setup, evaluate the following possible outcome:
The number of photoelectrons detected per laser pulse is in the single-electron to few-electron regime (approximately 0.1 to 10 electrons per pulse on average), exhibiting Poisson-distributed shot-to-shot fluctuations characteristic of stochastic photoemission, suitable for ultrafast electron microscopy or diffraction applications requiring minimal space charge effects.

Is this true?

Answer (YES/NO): NO